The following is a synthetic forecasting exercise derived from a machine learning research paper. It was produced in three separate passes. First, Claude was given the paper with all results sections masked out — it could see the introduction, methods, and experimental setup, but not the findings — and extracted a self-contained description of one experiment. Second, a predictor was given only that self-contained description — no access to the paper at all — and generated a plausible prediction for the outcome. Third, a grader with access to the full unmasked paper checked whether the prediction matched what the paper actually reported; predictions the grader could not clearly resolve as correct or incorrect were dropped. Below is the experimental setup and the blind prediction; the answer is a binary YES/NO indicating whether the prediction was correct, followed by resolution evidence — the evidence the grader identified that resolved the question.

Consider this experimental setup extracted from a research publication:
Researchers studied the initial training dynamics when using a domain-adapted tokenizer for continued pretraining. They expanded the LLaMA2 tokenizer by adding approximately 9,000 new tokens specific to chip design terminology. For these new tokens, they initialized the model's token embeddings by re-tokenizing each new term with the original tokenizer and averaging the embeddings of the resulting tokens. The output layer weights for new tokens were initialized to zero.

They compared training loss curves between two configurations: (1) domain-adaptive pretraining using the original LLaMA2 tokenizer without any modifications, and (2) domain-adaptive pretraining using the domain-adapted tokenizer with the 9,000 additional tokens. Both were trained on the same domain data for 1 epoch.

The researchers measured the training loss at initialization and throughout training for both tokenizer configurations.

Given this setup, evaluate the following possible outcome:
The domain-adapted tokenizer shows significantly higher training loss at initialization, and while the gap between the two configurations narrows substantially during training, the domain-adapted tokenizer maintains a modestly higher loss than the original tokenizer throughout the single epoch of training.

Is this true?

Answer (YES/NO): NO